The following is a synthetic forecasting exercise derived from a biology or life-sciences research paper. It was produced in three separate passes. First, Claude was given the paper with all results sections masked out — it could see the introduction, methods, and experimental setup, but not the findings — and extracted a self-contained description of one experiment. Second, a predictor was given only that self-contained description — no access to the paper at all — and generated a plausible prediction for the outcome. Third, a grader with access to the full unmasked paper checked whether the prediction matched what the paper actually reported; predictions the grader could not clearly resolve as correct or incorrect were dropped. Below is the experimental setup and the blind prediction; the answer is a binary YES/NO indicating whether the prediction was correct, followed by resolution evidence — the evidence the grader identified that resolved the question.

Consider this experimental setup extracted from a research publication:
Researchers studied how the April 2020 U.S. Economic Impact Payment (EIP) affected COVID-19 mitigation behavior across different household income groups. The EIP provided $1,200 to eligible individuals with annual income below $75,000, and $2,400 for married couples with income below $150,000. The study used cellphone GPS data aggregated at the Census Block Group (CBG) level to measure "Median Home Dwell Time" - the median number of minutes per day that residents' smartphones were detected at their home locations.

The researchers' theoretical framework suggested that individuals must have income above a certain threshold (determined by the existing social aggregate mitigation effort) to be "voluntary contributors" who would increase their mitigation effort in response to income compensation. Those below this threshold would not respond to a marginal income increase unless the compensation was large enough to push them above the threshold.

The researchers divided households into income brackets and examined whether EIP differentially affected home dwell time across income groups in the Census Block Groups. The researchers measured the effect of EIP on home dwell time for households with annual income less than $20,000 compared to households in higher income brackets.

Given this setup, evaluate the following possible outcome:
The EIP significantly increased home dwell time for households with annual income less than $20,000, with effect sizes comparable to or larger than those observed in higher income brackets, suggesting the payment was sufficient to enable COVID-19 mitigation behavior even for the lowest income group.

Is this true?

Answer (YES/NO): NO